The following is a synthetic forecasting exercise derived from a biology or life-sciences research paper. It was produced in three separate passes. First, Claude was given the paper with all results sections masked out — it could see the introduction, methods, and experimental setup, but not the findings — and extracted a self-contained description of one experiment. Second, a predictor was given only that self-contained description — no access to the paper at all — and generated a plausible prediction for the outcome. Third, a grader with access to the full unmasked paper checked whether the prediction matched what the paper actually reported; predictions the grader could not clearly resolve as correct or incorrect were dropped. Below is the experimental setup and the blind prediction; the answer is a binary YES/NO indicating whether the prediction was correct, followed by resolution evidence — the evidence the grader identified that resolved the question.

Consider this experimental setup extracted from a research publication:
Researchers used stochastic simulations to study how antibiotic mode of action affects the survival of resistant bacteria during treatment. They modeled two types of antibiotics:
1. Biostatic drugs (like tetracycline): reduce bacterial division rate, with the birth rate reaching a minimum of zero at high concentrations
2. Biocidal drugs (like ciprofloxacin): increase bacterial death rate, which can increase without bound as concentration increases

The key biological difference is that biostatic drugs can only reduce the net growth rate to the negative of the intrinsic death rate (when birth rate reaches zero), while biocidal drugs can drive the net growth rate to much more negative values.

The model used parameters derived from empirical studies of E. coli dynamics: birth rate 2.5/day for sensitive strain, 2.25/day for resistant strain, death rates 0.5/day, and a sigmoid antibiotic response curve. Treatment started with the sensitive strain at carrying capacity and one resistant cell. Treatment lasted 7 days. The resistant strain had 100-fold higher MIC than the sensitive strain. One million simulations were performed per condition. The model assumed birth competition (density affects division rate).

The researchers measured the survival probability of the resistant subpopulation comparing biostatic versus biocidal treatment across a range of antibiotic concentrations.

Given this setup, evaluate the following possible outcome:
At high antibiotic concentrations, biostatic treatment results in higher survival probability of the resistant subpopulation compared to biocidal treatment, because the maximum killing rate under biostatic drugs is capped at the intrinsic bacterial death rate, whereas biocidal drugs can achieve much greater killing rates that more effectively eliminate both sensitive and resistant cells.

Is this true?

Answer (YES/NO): NO